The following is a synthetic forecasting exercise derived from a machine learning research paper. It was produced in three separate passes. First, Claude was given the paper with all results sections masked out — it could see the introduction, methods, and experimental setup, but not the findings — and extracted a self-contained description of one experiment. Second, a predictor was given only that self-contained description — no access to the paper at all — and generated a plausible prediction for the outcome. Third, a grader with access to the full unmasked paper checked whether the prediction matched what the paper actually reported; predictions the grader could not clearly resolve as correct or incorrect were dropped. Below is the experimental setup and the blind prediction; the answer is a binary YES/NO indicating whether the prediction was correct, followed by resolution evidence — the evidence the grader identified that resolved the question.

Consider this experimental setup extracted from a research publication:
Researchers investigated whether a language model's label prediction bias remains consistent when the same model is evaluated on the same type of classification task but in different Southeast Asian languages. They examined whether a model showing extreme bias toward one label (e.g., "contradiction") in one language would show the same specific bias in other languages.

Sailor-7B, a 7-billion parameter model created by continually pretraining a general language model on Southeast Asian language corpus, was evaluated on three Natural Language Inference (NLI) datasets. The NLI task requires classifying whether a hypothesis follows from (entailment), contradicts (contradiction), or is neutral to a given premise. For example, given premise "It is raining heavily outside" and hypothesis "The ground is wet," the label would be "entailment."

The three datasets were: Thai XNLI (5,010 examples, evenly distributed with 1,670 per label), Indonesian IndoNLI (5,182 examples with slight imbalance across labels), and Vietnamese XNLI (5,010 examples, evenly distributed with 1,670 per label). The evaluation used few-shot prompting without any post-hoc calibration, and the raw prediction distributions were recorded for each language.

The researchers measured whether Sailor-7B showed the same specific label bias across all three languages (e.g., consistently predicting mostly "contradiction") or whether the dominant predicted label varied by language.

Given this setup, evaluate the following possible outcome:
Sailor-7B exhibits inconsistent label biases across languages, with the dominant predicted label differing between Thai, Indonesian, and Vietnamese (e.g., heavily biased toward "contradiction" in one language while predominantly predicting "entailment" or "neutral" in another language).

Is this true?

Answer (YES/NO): NO